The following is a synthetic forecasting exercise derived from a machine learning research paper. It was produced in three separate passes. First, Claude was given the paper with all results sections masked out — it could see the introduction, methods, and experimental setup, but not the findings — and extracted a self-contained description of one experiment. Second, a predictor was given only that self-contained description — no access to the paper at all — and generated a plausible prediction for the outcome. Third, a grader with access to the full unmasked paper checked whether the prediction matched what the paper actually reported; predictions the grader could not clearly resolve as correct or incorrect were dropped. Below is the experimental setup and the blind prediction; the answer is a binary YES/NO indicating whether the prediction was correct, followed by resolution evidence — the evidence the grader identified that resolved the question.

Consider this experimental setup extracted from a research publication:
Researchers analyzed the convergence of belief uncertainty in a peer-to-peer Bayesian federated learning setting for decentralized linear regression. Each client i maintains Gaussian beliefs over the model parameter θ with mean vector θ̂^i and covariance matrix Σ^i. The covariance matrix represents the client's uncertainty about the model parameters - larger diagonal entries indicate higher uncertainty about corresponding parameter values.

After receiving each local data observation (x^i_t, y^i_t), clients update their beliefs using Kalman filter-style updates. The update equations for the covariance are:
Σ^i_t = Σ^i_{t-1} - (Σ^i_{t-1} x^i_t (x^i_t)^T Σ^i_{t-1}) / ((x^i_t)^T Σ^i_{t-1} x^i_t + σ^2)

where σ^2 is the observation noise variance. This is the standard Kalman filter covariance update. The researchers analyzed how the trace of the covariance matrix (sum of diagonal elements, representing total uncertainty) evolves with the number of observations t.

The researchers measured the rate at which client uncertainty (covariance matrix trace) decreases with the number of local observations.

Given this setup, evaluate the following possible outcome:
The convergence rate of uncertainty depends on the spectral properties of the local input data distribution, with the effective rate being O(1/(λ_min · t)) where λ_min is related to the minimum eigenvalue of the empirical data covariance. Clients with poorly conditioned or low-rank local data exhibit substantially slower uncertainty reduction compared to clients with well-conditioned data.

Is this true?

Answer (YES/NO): NO